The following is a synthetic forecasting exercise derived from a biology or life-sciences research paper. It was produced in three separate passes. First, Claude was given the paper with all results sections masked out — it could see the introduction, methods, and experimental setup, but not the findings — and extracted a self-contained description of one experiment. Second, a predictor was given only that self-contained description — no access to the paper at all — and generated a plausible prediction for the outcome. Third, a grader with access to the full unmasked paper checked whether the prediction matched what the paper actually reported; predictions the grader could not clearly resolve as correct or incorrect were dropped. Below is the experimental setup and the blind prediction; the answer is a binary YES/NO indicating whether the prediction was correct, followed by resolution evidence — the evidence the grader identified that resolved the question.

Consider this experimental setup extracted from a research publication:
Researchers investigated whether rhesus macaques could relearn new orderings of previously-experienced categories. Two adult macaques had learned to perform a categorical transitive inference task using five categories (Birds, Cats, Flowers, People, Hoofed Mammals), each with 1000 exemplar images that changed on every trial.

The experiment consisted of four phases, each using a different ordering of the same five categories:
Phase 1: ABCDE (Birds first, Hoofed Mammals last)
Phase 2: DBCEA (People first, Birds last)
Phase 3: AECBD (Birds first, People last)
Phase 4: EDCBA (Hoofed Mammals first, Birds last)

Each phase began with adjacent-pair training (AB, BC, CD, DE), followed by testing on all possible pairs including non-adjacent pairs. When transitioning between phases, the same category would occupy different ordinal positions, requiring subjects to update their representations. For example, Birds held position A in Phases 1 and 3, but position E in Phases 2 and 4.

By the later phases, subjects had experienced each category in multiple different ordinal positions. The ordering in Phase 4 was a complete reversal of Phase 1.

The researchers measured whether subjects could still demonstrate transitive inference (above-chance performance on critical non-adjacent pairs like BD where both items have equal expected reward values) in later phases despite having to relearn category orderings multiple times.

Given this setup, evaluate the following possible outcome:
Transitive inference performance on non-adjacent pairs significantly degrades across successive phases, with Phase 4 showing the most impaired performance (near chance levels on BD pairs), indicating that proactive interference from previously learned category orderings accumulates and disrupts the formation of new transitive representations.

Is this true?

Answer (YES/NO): NO